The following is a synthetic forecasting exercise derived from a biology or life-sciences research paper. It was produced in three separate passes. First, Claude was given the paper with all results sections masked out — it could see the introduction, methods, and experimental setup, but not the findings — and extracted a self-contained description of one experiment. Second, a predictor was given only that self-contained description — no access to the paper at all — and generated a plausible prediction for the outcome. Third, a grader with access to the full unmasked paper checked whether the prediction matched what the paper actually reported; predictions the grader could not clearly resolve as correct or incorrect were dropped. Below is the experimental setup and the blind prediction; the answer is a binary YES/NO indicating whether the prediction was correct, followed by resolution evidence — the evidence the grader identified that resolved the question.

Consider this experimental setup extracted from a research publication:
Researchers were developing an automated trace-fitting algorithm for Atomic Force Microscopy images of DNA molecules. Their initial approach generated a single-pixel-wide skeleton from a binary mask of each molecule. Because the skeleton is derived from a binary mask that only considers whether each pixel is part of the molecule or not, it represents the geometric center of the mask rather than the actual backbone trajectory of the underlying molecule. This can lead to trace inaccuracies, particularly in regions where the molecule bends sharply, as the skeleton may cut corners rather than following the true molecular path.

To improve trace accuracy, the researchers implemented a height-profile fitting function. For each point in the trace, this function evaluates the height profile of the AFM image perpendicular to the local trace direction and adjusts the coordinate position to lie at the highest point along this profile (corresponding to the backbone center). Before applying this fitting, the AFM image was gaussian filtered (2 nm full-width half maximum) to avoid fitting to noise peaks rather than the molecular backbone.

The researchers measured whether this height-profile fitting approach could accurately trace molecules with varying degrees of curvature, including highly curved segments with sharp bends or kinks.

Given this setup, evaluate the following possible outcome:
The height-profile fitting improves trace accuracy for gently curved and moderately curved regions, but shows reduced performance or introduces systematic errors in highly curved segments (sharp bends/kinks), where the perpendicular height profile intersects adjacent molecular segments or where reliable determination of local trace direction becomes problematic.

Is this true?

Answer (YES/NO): YES